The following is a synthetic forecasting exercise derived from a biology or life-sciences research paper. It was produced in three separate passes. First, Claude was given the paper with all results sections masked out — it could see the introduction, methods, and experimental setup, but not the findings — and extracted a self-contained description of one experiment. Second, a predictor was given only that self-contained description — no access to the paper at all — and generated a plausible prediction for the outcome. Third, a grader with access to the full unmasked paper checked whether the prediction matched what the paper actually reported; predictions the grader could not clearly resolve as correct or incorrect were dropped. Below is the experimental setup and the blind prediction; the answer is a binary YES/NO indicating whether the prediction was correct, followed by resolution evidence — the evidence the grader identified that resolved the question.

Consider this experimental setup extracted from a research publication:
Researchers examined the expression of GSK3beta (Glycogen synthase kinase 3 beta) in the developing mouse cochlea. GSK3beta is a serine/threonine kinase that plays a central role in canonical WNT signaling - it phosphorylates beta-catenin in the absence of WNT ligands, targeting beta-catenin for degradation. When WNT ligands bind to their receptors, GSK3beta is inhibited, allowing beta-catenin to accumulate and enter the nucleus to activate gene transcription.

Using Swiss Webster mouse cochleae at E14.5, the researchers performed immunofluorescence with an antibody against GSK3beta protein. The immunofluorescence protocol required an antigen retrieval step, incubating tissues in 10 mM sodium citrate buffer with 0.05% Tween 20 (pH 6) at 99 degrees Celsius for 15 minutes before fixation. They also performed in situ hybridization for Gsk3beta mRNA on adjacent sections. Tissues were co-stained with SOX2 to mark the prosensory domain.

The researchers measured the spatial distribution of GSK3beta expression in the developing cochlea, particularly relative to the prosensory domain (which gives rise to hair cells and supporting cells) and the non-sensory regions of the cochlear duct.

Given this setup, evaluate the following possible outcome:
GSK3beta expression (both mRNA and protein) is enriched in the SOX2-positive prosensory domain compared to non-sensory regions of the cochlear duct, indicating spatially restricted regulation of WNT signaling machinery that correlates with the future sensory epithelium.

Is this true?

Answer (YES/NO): NO